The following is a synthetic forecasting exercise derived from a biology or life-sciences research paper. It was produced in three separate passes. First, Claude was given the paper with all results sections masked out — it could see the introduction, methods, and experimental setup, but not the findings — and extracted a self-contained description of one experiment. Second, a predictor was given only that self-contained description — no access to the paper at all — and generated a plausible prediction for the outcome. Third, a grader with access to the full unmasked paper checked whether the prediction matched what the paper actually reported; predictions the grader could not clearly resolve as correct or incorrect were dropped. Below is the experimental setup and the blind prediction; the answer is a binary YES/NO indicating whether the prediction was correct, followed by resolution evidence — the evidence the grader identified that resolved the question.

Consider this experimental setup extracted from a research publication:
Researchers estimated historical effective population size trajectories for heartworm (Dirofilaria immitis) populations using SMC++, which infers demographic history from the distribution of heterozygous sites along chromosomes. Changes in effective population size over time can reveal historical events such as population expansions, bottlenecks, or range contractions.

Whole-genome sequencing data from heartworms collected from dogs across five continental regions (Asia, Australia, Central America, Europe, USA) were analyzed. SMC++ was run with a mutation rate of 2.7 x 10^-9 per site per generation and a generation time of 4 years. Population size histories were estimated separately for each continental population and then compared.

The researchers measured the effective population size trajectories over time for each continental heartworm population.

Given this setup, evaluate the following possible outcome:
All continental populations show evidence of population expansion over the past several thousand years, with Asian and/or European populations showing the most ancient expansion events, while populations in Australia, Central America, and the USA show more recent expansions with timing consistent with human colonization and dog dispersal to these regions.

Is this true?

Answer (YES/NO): NO